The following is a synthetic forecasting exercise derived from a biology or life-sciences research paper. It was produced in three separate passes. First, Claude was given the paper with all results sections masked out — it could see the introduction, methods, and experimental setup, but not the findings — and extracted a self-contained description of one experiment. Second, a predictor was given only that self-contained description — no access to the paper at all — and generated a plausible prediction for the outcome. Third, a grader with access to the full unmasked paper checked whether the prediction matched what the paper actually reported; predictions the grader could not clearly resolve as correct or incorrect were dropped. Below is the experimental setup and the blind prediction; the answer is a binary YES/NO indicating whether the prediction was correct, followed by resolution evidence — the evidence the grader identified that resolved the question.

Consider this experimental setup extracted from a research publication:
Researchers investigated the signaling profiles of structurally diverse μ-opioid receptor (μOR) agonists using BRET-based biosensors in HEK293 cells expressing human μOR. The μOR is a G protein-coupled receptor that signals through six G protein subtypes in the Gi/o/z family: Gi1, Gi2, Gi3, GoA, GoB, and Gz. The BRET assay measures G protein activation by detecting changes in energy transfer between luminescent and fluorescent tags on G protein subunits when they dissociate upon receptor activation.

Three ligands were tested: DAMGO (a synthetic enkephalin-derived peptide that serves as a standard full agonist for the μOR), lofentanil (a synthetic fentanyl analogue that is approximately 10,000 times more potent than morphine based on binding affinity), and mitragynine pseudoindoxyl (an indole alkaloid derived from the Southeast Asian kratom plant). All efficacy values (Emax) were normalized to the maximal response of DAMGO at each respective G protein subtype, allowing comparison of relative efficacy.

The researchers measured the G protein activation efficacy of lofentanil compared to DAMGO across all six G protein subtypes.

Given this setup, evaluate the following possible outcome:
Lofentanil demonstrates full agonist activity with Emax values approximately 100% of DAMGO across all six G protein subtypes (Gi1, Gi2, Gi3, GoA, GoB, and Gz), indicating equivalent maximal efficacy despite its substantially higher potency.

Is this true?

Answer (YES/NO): NO